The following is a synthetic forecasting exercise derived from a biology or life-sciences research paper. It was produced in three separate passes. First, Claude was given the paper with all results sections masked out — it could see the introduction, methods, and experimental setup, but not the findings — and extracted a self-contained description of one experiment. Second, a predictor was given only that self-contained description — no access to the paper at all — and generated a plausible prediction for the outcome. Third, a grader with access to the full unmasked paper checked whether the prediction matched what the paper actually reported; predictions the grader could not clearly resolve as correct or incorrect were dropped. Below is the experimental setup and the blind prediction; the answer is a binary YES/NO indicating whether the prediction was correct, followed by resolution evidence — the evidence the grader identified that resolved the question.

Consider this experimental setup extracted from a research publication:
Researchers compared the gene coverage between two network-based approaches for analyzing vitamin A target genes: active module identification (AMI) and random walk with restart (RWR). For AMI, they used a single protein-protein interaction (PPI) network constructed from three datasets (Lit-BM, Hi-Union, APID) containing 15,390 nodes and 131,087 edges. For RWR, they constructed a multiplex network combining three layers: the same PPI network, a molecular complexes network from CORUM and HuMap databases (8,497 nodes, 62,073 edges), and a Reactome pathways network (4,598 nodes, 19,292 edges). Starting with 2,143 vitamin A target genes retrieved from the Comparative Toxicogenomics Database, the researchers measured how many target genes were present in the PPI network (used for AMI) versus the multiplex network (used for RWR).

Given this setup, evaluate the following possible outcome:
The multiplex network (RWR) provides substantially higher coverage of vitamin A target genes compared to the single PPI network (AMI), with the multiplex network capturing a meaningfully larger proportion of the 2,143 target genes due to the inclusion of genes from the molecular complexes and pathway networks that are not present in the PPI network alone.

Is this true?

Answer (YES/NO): NO